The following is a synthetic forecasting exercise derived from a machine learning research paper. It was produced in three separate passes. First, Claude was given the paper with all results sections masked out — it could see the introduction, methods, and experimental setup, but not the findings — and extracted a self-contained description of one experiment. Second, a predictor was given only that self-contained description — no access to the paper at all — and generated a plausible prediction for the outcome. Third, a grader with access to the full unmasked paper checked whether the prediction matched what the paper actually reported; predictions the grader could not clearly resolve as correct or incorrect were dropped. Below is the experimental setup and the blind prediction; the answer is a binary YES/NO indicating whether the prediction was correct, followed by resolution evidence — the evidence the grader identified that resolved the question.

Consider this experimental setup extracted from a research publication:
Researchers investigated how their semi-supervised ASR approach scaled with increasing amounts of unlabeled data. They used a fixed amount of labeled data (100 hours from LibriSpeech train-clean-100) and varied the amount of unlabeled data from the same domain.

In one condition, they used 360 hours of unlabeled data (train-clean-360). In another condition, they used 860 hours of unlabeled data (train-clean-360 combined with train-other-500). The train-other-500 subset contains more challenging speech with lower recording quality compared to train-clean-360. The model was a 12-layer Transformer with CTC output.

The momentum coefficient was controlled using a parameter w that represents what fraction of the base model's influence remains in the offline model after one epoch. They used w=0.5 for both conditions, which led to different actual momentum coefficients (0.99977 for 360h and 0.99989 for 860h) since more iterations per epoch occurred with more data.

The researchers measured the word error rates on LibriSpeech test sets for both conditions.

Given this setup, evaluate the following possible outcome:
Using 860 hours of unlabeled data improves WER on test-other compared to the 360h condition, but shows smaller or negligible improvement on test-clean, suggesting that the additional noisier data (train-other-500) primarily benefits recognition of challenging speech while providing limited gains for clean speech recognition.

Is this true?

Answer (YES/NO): YES